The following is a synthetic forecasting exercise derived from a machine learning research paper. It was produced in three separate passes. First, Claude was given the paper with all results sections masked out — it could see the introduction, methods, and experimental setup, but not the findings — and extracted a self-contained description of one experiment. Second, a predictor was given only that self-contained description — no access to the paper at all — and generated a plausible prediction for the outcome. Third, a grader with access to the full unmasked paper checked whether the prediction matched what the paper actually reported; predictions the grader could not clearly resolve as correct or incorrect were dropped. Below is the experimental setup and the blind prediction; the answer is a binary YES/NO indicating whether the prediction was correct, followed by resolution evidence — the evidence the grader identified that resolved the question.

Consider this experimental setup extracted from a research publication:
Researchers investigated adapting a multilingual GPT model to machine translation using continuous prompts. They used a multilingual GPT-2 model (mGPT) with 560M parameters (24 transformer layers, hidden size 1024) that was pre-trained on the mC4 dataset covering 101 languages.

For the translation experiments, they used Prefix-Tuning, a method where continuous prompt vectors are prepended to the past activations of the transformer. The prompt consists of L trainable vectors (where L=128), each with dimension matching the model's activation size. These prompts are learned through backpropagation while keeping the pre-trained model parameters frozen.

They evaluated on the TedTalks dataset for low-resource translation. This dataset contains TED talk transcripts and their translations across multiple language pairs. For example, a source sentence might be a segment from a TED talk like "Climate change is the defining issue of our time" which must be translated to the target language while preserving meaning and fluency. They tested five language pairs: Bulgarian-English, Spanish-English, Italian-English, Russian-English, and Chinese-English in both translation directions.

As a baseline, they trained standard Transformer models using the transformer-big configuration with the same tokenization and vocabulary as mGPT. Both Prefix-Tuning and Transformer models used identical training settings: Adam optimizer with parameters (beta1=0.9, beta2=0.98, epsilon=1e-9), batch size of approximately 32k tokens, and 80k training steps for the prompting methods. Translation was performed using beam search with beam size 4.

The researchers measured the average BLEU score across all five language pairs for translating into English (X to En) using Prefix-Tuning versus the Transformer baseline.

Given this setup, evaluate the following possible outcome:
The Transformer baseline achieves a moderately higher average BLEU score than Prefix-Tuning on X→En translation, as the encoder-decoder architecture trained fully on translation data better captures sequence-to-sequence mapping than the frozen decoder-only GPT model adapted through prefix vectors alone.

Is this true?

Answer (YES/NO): NO